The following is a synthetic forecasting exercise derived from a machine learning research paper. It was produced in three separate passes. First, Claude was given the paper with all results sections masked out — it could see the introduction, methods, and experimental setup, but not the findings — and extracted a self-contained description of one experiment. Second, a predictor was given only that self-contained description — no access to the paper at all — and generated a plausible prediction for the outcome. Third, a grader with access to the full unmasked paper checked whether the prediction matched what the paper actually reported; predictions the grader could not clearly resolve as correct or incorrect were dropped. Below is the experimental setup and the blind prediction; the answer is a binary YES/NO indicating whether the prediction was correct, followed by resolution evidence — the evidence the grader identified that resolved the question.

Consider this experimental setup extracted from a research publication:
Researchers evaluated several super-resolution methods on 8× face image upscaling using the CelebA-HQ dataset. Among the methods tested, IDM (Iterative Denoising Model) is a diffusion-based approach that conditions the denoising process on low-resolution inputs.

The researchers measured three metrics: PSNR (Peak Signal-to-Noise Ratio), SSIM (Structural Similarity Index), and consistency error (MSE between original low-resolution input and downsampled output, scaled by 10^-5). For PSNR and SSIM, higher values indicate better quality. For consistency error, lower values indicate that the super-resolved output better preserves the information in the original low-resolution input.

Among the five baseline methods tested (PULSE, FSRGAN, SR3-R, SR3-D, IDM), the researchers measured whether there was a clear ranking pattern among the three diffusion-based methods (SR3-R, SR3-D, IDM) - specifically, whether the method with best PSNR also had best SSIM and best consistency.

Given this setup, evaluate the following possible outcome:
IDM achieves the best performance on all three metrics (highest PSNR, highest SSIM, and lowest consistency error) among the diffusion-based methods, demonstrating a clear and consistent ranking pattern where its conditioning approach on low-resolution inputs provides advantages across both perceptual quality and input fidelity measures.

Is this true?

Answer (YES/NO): YES